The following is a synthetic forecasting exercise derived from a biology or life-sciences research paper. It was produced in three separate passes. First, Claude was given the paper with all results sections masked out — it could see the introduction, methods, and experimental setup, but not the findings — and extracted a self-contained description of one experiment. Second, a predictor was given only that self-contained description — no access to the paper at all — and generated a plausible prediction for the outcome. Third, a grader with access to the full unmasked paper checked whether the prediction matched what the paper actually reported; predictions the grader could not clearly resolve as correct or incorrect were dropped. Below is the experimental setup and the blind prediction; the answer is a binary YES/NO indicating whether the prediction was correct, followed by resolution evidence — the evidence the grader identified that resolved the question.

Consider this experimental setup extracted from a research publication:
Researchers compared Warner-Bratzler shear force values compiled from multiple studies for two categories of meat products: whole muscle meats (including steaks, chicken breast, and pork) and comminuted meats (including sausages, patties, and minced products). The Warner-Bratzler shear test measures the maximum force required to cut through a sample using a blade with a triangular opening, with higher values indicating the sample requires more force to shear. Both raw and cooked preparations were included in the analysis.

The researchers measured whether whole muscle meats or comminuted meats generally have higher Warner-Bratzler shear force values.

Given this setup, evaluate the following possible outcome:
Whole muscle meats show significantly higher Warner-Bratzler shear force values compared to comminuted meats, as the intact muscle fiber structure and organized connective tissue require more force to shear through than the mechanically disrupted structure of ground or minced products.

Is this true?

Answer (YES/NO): YES